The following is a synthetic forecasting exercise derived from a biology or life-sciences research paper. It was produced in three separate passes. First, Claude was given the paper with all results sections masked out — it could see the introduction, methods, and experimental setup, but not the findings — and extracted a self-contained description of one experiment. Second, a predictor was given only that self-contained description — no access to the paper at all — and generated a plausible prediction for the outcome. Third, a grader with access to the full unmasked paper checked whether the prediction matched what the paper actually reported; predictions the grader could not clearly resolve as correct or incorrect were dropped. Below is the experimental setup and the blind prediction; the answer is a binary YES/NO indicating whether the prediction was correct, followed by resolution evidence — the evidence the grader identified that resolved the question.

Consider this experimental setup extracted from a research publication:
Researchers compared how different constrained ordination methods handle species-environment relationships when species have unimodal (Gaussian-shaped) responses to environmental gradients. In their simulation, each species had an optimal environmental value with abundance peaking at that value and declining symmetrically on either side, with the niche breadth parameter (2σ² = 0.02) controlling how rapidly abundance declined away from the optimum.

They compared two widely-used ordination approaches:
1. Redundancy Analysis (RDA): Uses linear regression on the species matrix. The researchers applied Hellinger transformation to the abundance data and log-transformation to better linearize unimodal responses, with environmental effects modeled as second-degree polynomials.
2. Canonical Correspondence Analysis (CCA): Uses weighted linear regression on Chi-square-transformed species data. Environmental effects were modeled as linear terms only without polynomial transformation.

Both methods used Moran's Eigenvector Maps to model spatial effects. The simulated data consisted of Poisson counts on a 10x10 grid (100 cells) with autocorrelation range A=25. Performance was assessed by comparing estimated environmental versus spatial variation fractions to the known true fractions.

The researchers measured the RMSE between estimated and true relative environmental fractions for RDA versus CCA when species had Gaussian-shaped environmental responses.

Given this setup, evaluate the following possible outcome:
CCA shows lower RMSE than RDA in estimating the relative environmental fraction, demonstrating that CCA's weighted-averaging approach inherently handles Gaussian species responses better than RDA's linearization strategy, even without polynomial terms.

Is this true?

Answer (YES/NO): NO